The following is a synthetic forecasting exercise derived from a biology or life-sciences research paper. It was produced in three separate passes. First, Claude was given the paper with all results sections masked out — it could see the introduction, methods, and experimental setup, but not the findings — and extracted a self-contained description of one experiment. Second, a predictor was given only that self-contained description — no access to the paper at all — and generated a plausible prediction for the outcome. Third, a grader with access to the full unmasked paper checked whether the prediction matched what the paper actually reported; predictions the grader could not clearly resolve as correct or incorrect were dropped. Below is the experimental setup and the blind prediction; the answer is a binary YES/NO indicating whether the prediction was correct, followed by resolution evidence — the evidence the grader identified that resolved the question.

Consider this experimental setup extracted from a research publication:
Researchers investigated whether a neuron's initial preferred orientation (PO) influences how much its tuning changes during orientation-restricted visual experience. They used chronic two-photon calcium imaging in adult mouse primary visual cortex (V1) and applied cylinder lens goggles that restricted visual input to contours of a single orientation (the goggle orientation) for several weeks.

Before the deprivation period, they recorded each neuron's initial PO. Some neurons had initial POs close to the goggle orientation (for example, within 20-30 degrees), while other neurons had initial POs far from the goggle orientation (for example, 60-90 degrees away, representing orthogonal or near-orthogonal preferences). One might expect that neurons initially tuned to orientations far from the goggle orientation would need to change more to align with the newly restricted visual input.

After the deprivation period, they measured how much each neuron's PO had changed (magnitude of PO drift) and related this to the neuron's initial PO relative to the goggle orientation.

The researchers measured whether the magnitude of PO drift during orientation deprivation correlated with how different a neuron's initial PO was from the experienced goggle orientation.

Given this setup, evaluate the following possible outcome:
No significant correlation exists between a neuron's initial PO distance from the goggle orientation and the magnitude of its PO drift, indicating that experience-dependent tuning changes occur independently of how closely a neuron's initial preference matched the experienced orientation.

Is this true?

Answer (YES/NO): YES